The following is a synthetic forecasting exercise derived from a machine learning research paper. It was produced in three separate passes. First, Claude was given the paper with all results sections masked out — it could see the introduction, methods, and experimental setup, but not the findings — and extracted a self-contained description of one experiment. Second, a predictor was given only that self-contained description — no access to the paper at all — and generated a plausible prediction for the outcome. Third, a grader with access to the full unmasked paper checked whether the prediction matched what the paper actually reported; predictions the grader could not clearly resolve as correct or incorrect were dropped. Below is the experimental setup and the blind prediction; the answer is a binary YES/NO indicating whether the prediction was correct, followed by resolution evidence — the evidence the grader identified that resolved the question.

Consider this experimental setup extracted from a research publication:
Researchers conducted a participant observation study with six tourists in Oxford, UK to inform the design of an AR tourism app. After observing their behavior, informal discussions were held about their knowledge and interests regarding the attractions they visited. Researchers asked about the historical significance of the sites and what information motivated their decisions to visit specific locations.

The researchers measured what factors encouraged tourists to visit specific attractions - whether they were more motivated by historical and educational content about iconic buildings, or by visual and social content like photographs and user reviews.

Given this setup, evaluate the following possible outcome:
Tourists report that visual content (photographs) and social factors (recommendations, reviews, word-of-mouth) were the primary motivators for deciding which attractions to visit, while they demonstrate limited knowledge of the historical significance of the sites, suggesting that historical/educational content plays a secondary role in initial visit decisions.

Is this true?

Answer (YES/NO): YES